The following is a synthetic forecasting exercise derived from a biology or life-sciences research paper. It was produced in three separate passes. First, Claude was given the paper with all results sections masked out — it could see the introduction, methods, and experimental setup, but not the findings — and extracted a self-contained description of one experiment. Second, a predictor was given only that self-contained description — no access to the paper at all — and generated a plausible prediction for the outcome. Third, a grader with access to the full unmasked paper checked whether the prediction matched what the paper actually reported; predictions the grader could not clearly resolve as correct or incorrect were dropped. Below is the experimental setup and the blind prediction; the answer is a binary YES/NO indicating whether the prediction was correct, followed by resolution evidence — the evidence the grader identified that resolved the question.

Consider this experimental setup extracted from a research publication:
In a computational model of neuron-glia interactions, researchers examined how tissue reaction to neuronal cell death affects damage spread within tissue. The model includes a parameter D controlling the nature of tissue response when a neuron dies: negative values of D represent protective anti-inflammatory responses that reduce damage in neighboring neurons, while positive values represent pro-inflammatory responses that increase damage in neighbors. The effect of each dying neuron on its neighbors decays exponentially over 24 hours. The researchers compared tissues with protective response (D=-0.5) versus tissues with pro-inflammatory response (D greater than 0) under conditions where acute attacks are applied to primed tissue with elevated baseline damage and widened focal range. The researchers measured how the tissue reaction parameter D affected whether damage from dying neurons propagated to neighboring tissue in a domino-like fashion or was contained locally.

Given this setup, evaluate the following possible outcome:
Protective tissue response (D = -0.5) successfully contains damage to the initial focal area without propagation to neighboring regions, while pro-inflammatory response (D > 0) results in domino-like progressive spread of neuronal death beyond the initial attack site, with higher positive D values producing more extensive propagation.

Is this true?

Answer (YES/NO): NO